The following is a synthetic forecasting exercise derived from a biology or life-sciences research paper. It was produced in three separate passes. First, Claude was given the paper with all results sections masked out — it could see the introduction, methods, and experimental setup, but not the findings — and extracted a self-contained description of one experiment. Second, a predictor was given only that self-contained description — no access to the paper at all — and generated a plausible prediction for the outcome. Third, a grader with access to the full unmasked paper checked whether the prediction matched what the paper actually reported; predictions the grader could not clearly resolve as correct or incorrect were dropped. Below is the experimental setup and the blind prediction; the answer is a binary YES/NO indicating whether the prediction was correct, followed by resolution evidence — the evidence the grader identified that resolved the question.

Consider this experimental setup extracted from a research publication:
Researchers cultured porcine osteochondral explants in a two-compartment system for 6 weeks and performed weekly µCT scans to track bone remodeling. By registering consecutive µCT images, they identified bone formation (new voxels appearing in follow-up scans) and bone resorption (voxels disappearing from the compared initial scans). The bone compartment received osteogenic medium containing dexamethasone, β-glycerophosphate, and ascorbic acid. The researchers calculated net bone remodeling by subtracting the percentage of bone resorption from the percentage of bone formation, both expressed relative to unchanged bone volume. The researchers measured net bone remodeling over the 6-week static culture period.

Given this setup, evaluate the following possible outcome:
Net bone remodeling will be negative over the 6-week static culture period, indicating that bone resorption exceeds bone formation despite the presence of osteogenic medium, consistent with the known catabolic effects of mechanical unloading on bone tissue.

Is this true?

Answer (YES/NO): NO